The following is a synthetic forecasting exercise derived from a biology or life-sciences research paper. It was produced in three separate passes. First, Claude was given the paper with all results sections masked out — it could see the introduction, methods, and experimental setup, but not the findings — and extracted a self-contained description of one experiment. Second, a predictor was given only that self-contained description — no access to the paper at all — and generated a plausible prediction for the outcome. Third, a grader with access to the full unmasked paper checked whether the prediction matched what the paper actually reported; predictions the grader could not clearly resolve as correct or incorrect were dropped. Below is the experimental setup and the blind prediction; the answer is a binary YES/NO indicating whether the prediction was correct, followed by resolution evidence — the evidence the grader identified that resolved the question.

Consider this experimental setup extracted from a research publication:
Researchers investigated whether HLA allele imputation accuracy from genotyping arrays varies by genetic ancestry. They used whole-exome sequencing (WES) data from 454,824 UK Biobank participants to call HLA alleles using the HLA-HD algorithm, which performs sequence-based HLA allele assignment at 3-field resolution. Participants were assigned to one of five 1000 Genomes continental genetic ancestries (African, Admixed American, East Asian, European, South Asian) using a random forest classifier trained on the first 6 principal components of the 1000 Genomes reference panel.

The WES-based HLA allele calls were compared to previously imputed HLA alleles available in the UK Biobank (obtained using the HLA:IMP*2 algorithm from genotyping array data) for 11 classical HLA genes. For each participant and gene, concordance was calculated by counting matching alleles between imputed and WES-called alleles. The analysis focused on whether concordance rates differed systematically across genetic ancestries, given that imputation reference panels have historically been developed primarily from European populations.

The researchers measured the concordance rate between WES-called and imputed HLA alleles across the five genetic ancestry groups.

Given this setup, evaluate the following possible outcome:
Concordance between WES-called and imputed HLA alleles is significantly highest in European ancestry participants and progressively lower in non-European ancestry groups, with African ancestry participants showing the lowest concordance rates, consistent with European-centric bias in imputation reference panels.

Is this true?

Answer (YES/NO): YES